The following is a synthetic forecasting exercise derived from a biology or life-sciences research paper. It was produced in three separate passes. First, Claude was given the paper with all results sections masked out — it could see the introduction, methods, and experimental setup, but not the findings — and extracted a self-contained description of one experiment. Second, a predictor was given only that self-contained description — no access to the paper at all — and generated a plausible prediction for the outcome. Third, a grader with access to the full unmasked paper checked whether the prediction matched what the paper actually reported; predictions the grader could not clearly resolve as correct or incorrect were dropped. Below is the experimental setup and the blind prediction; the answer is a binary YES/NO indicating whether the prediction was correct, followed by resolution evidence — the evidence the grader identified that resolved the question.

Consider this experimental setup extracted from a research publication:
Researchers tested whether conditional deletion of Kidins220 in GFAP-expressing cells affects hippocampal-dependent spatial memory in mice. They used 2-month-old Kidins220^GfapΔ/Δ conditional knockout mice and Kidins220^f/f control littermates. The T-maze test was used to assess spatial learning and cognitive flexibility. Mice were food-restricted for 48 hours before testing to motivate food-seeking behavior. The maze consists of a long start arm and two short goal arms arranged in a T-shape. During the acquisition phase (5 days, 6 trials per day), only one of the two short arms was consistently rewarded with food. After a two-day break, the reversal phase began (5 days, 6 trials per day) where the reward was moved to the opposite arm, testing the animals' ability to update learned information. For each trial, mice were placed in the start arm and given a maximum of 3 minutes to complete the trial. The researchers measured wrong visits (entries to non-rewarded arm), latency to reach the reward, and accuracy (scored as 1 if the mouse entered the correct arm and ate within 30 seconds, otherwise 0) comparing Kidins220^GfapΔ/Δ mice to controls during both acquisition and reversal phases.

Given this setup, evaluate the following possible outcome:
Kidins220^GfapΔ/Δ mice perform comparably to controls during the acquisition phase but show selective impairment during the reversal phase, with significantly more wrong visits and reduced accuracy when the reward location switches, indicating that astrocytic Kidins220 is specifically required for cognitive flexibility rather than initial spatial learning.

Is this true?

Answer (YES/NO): YES